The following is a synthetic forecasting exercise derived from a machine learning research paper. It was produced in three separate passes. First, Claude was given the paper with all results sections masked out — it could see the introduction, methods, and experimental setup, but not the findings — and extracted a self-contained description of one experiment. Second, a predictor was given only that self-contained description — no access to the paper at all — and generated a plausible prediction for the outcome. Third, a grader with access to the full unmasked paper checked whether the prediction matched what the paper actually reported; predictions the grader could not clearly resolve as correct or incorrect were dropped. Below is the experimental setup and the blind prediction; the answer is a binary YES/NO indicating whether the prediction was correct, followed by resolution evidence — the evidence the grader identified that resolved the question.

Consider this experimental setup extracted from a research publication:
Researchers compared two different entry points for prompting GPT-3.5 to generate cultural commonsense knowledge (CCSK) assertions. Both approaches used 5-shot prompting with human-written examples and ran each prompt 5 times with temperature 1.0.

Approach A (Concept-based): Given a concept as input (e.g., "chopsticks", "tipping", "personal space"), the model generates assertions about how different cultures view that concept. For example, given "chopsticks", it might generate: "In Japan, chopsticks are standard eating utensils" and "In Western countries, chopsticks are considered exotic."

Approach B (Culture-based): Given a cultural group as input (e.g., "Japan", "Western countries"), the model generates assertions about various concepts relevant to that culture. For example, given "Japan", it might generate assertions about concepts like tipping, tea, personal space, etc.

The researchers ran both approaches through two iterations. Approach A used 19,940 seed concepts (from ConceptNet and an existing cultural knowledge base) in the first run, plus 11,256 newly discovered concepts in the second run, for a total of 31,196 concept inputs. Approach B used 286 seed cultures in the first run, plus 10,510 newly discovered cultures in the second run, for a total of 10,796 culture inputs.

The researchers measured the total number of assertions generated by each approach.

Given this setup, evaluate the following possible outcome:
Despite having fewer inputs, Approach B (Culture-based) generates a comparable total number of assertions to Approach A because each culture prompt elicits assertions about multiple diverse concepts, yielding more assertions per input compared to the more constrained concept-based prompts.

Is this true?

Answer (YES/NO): NO